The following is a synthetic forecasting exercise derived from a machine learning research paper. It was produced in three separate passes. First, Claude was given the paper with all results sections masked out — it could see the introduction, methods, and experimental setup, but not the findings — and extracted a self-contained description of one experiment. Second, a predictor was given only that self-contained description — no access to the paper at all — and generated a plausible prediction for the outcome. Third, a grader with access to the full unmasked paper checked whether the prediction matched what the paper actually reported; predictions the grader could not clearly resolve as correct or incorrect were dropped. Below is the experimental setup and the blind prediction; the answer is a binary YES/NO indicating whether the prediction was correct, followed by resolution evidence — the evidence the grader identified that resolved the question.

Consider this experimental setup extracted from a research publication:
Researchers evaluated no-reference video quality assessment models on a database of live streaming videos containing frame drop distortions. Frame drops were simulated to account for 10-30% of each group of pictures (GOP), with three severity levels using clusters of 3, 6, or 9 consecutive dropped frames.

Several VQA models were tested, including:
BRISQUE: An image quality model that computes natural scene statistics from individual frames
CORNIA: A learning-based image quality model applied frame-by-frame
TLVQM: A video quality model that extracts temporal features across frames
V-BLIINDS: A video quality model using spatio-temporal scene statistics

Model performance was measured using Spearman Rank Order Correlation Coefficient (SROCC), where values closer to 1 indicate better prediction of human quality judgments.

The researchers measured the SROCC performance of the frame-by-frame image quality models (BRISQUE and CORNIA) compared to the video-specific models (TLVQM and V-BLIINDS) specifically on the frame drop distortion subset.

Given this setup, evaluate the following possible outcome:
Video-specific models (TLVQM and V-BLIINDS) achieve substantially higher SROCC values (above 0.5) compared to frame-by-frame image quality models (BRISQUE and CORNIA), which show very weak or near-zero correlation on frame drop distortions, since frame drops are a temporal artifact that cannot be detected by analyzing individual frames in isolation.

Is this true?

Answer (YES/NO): NO